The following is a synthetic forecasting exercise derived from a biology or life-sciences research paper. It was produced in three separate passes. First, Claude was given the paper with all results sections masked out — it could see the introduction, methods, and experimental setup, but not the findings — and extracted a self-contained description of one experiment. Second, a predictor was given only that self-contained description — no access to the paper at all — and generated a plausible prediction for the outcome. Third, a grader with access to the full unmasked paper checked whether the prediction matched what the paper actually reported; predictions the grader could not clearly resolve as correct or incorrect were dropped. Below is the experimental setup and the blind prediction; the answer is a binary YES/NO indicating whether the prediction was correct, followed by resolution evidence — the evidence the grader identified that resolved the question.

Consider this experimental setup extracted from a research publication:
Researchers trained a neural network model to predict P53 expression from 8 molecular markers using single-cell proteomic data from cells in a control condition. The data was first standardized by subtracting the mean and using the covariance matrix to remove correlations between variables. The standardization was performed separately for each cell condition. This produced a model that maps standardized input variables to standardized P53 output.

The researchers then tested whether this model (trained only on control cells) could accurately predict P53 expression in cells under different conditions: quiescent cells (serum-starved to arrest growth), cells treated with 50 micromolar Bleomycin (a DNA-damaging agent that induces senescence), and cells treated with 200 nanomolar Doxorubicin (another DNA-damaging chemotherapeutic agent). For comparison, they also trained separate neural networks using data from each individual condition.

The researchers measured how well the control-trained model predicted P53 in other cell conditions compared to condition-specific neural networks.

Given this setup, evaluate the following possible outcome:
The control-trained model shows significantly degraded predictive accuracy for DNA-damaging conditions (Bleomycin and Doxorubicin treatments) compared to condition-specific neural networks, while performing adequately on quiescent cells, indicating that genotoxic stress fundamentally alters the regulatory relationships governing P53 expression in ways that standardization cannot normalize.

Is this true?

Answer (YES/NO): NO